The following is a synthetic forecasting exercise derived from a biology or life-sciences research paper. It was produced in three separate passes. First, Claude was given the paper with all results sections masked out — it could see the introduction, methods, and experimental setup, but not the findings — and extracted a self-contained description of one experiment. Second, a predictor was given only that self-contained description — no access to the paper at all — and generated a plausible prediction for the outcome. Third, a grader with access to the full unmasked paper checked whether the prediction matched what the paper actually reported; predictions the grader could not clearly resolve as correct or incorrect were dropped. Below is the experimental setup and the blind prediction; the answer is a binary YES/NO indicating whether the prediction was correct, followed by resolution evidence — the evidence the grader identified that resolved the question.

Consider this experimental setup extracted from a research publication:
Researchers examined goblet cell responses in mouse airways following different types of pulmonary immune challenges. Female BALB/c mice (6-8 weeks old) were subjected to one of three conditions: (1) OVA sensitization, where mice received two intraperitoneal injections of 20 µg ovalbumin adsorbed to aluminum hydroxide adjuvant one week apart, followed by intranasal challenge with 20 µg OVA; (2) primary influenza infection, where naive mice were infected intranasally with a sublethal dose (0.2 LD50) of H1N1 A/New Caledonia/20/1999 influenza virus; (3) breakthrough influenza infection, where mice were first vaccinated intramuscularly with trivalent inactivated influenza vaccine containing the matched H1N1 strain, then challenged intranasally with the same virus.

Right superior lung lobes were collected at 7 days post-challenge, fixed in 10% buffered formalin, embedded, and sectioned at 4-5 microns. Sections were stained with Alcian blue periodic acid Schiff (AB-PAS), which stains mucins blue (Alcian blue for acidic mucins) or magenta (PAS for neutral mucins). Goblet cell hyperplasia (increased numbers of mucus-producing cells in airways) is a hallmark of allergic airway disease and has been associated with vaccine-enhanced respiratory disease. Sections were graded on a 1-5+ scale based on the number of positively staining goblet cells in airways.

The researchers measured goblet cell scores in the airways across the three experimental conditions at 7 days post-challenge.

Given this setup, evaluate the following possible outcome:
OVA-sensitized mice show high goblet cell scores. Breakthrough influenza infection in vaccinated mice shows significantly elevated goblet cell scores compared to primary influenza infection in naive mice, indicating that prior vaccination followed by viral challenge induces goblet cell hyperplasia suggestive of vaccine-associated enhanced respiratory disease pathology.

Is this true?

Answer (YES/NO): NO